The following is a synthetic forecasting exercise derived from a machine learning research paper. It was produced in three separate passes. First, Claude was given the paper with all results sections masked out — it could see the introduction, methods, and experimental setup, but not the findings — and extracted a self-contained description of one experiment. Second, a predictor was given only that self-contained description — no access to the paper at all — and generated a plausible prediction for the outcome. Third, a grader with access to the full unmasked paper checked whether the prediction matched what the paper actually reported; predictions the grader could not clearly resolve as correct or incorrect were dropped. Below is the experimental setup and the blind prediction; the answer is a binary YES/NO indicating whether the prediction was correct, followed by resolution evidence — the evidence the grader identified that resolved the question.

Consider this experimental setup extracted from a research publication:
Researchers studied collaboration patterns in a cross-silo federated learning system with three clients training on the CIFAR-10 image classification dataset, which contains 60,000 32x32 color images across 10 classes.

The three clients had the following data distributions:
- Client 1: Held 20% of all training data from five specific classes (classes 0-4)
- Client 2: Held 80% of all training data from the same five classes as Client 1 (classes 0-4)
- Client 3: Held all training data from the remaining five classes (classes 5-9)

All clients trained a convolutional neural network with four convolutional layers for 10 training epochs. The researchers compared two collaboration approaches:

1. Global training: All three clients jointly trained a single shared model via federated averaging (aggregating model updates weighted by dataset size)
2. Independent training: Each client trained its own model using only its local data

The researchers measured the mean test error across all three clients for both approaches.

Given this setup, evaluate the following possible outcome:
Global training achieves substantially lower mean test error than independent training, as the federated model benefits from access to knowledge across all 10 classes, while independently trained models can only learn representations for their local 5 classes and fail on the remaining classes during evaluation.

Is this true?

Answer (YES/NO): NO